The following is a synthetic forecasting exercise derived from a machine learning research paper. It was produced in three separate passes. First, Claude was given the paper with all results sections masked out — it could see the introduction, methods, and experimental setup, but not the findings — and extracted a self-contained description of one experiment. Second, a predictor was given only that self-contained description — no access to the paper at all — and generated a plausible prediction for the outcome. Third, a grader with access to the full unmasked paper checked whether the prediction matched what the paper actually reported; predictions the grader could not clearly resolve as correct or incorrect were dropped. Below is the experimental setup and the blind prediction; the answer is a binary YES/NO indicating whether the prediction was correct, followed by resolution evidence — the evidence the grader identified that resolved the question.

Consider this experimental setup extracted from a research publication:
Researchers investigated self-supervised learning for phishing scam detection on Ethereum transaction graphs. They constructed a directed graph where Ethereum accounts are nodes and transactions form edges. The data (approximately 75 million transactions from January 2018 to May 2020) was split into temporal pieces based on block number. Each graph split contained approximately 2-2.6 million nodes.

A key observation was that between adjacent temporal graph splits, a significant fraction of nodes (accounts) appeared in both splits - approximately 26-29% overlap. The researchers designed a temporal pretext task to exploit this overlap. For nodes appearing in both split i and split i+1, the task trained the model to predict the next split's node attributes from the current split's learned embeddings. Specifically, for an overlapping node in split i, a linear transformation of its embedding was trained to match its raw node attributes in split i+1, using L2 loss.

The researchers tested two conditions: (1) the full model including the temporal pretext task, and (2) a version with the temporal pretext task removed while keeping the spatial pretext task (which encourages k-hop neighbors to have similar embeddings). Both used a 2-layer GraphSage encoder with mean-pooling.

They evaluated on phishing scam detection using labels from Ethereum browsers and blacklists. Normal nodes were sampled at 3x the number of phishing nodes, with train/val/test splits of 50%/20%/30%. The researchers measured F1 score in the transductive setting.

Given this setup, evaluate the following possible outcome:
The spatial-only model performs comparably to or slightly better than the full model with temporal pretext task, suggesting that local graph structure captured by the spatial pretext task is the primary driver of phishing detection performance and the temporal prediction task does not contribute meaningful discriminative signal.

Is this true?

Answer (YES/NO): NO